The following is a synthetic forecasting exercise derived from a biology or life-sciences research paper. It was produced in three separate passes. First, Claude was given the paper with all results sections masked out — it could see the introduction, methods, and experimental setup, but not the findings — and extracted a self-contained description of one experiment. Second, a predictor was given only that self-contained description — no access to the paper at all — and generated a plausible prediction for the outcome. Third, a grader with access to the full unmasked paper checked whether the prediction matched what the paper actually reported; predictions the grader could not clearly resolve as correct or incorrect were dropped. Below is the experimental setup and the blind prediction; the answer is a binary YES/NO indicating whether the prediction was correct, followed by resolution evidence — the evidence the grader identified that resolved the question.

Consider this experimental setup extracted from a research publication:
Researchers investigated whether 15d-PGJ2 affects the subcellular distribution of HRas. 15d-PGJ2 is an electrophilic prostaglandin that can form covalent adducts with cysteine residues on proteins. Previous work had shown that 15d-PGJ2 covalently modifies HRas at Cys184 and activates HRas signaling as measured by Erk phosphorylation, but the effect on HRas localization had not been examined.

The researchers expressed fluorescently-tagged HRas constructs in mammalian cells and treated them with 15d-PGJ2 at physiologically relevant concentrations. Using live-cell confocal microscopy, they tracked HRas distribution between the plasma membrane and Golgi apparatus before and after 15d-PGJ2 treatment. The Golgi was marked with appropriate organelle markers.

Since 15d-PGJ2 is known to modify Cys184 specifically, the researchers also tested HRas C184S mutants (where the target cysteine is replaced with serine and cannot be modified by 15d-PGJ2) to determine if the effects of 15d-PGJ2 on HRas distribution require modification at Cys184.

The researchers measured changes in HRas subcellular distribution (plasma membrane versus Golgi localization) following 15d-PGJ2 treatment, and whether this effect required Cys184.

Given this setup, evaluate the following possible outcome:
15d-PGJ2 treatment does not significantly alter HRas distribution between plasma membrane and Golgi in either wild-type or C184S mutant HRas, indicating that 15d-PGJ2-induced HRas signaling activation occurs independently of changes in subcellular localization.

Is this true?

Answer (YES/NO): NO